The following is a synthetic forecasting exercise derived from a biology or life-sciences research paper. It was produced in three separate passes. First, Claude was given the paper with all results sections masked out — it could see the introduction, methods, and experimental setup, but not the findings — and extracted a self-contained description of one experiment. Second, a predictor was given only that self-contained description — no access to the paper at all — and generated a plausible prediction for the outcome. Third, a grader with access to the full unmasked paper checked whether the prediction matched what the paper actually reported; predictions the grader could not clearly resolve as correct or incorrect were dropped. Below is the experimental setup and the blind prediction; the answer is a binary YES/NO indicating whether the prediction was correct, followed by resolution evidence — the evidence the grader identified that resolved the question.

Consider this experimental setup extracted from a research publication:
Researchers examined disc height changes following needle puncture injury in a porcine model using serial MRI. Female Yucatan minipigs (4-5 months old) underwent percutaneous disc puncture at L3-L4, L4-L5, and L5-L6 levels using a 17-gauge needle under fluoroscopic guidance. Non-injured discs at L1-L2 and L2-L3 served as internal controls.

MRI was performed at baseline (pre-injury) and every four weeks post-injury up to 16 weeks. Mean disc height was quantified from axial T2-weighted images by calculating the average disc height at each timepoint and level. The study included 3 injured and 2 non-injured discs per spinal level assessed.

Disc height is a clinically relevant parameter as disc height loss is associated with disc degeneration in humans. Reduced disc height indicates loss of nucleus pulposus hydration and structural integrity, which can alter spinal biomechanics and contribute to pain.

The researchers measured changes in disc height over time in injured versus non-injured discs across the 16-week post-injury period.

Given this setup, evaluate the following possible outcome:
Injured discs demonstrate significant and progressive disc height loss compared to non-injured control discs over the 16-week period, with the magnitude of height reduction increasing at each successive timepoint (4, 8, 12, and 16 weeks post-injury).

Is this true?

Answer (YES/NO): YES